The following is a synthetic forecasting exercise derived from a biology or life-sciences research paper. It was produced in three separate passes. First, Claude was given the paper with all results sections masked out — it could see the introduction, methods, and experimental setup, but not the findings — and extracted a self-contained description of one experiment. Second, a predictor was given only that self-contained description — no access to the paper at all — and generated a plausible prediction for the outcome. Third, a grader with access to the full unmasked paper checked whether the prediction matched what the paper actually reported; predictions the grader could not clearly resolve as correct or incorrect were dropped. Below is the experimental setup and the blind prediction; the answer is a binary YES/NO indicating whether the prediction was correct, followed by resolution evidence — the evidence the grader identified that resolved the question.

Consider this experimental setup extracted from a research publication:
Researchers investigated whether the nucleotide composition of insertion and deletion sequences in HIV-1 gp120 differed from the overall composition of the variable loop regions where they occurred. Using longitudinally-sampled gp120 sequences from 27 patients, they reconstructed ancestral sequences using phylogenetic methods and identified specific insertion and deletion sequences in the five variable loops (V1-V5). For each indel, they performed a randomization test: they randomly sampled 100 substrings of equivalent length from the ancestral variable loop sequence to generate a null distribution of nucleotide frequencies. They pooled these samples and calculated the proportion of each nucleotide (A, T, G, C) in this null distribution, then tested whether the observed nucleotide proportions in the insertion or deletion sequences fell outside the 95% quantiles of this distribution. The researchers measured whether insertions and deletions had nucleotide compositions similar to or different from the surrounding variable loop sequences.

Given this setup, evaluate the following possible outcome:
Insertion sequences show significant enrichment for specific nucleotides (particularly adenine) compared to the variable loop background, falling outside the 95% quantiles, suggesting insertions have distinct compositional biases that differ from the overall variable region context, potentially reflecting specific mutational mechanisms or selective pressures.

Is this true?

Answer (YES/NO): NO